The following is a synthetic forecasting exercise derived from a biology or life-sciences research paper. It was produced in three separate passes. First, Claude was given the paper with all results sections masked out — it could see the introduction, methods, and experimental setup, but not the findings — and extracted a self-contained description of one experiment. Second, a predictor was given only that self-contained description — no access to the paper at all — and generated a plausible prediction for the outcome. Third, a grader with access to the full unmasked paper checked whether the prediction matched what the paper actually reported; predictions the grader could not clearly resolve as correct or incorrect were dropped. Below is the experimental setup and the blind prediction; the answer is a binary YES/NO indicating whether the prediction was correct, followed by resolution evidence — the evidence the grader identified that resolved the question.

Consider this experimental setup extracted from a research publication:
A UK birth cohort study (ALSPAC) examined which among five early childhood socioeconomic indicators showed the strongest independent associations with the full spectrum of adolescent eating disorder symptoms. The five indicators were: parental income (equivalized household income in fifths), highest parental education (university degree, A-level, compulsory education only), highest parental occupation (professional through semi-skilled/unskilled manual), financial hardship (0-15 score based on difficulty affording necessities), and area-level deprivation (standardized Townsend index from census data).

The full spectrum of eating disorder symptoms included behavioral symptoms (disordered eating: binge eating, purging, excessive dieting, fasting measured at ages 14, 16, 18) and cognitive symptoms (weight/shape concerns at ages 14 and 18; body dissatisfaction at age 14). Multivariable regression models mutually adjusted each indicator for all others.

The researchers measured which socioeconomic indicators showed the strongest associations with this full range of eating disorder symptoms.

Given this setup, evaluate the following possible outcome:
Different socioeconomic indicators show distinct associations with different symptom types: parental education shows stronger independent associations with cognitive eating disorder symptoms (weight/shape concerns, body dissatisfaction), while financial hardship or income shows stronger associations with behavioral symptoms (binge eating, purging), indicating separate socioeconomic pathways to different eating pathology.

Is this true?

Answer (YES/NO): NO